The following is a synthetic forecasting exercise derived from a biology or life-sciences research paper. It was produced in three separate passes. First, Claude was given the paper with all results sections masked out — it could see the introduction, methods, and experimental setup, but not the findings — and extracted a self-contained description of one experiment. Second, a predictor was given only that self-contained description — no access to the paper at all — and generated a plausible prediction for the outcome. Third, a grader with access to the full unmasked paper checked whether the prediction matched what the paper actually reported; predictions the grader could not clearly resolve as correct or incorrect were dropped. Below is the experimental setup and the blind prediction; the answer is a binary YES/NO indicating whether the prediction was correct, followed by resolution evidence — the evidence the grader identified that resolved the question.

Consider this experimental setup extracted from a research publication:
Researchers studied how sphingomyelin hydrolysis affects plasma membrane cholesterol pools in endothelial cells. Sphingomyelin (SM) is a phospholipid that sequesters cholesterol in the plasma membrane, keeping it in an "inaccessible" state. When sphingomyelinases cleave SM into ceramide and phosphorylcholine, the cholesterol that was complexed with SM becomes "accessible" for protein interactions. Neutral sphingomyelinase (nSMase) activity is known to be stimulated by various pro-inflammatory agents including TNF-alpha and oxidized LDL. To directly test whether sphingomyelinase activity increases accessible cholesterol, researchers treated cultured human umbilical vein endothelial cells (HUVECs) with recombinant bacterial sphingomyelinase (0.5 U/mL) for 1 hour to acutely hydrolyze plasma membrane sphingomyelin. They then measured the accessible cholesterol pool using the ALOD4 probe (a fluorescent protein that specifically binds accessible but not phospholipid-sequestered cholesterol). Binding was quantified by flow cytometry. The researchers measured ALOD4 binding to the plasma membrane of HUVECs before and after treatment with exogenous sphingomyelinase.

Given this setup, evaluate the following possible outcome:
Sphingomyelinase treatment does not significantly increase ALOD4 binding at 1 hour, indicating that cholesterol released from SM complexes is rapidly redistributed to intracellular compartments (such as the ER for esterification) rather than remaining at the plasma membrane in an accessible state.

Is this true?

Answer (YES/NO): NO